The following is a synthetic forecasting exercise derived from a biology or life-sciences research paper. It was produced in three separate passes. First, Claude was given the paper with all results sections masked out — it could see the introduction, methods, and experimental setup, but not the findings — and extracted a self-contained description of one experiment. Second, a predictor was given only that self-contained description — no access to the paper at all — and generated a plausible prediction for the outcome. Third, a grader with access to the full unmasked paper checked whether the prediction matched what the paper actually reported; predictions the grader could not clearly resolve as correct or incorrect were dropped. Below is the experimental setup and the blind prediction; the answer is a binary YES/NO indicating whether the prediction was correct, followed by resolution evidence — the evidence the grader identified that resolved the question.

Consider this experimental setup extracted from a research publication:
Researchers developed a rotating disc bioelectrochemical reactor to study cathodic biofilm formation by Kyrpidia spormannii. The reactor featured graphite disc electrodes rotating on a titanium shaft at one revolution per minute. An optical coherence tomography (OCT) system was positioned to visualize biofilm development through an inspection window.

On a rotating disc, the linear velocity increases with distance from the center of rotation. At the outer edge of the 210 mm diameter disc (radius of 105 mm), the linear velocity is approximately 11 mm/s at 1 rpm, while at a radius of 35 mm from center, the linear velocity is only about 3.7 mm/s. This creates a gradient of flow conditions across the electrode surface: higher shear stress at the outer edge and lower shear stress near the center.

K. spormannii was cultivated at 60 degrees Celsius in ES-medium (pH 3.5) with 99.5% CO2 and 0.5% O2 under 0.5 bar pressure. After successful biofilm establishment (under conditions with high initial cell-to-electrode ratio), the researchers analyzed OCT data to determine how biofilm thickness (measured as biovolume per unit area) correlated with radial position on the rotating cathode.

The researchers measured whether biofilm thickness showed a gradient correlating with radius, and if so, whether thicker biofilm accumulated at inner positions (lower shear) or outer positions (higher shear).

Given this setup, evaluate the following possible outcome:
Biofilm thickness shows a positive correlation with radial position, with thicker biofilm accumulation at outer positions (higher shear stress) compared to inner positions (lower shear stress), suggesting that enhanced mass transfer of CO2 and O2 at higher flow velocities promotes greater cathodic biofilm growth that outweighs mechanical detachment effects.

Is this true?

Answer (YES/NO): NO